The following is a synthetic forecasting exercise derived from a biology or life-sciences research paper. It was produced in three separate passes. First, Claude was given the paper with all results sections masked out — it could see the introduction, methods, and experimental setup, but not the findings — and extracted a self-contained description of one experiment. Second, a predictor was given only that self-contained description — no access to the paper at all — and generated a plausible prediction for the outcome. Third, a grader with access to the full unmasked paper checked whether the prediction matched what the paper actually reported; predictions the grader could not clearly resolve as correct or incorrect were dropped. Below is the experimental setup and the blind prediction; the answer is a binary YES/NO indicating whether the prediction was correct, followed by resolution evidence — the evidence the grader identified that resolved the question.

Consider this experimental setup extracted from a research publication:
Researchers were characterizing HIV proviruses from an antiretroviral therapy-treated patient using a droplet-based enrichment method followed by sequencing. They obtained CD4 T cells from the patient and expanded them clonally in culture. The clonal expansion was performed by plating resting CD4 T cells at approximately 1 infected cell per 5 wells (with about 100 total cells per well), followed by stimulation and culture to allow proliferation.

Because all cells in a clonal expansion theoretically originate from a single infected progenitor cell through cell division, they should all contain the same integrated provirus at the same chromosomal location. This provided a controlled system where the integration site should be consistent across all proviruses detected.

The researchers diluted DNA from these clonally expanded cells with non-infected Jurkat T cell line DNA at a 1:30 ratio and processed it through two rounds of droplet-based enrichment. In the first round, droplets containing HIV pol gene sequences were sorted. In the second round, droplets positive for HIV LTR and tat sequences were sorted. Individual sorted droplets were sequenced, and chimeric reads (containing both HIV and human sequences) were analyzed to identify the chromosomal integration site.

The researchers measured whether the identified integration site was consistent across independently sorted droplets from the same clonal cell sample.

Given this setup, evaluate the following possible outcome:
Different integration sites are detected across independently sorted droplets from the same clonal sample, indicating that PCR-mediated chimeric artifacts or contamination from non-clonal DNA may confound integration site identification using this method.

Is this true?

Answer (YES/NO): NO